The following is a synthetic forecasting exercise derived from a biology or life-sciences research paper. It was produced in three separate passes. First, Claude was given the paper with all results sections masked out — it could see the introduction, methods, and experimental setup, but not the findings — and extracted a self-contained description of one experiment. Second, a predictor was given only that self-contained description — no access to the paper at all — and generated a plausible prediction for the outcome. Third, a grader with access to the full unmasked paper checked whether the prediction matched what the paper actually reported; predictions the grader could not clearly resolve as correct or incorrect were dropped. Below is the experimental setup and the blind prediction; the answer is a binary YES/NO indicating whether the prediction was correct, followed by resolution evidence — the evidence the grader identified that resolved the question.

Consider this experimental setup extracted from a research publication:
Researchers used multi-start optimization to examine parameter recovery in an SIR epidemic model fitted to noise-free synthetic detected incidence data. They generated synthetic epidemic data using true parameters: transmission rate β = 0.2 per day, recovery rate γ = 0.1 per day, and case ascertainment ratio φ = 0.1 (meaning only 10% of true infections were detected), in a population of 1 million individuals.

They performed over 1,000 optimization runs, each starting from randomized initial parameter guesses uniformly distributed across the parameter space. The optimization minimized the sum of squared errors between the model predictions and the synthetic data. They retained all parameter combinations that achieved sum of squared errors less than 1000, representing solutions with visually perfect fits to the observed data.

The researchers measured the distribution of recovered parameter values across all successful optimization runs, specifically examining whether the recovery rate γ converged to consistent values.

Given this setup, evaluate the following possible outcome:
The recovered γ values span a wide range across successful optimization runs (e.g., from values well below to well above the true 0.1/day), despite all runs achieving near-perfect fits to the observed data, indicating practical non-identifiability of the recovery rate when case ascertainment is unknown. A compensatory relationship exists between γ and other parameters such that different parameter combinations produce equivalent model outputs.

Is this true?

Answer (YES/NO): NO